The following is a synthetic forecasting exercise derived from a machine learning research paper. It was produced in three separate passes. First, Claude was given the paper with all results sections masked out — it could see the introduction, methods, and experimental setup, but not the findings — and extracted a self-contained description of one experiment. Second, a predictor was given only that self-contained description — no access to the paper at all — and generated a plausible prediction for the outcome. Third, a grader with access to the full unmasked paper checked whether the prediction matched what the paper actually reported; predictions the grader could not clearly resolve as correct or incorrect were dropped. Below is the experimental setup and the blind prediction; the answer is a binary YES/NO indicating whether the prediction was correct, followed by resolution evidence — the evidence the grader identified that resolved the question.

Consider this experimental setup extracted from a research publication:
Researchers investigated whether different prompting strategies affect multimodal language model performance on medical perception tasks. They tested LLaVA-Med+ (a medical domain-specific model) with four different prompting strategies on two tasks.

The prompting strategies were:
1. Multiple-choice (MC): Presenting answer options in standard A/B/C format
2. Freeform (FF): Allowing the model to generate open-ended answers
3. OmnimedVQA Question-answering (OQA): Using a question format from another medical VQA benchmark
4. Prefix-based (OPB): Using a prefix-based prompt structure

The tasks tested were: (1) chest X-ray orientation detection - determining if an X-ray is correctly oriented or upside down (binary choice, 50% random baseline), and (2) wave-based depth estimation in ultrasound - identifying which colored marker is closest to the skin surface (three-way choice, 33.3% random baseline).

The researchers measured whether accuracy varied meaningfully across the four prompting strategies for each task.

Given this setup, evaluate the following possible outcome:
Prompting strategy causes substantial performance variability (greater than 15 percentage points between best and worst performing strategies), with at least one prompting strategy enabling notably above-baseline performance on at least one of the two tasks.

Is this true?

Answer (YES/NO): NO